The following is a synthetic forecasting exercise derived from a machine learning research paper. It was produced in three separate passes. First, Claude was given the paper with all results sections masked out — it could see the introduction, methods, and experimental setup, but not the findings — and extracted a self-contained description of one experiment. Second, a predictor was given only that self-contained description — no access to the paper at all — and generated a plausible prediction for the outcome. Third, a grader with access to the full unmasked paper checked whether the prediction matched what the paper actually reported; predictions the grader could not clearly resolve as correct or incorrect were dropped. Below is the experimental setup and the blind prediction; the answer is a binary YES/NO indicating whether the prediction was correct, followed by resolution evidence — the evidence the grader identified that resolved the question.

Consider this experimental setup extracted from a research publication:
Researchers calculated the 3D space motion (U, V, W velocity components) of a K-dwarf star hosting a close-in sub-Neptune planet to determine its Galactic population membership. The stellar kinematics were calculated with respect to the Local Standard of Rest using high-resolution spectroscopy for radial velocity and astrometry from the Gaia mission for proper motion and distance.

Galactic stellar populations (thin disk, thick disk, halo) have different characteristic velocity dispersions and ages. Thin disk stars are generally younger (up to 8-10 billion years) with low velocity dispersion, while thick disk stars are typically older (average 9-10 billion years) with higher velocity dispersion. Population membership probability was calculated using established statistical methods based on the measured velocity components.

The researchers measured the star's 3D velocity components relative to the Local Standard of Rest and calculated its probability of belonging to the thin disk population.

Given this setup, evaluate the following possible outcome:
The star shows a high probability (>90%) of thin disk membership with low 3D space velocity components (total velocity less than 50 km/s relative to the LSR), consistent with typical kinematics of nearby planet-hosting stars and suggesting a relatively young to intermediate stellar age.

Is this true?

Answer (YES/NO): YES